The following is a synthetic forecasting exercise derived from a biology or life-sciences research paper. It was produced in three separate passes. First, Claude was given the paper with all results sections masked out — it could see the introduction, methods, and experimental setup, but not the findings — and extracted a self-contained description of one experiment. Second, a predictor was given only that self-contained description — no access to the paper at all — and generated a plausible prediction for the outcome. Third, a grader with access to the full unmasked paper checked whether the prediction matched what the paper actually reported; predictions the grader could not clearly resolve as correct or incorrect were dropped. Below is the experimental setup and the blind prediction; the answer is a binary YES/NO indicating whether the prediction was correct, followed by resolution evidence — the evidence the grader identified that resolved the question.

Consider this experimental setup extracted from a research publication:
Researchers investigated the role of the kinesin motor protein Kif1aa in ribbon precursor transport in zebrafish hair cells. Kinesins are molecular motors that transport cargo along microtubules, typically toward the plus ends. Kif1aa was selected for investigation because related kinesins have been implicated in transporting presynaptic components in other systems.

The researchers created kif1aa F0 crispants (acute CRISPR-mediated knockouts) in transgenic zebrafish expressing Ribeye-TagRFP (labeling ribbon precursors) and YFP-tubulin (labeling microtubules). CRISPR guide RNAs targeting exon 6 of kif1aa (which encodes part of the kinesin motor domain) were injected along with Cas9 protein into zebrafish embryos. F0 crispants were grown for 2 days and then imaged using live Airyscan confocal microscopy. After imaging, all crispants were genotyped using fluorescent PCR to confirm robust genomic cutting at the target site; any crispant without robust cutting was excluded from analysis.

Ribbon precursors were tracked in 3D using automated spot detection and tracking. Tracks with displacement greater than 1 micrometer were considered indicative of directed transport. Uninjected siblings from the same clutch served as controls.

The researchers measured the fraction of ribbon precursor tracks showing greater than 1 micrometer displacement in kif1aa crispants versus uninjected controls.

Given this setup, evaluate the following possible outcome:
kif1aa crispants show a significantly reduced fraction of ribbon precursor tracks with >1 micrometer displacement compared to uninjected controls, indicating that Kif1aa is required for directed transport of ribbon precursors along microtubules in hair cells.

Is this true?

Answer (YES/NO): NO